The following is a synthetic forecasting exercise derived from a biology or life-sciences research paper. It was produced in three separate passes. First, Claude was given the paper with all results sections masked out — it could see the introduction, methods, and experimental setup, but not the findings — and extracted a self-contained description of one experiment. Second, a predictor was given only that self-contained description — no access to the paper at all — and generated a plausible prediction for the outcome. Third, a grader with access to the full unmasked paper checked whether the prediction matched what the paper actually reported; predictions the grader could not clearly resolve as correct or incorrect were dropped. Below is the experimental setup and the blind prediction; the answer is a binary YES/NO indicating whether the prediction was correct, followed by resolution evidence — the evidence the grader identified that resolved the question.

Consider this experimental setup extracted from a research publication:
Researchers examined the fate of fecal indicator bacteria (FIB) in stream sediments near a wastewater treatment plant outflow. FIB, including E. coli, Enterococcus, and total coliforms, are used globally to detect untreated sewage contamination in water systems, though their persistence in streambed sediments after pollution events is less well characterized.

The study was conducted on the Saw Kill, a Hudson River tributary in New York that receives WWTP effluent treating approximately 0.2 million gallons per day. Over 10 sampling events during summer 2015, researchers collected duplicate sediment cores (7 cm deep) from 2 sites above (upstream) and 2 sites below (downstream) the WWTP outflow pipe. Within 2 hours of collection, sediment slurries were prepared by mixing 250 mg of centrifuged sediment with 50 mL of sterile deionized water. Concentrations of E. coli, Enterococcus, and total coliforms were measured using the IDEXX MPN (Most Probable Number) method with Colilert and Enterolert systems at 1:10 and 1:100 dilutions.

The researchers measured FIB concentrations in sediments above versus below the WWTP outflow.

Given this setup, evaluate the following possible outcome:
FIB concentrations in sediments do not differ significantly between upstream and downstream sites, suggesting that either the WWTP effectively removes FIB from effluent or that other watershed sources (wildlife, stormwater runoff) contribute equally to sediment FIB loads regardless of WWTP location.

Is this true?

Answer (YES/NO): YES